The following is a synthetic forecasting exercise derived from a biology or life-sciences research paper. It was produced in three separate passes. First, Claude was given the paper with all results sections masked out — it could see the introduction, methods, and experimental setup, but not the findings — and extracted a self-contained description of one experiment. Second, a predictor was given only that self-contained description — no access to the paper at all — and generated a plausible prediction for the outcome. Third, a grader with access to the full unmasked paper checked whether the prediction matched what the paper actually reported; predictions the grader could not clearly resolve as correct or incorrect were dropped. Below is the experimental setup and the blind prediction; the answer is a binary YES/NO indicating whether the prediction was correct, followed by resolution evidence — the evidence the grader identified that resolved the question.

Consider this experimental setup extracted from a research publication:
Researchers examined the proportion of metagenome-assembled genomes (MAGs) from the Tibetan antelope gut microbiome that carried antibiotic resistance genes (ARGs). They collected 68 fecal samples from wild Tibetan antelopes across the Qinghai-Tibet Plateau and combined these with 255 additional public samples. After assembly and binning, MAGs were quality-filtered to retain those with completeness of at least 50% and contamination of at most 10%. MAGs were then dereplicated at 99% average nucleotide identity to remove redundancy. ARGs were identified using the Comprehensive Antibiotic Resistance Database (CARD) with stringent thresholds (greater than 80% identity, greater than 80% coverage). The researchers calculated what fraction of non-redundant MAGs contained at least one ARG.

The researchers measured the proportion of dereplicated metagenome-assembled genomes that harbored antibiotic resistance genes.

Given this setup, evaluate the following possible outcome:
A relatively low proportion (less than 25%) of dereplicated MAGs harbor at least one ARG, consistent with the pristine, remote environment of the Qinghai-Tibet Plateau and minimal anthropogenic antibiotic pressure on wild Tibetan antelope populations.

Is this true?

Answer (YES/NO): YES